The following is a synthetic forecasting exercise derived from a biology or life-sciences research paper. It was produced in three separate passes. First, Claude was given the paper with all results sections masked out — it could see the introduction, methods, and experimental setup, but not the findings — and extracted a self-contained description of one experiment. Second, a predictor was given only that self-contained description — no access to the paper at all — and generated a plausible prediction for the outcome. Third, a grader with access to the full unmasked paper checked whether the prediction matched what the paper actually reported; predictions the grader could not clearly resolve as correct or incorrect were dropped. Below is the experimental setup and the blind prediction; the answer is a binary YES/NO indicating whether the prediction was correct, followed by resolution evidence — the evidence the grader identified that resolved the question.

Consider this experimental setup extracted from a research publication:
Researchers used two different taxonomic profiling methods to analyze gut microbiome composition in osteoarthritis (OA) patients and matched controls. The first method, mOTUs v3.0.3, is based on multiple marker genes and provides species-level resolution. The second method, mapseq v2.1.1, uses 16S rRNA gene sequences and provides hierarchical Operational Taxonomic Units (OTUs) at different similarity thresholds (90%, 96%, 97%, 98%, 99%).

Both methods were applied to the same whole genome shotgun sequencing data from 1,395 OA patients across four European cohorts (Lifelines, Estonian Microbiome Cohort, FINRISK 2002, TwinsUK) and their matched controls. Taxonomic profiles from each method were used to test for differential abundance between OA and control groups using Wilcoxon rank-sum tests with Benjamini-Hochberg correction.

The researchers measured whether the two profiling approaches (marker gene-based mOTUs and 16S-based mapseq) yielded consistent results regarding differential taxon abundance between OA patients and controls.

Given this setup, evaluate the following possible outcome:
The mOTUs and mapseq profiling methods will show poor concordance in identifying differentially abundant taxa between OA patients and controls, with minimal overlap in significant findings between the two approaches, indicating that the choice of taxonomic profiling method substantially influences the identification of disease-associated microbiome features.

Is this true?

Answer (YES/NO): NO